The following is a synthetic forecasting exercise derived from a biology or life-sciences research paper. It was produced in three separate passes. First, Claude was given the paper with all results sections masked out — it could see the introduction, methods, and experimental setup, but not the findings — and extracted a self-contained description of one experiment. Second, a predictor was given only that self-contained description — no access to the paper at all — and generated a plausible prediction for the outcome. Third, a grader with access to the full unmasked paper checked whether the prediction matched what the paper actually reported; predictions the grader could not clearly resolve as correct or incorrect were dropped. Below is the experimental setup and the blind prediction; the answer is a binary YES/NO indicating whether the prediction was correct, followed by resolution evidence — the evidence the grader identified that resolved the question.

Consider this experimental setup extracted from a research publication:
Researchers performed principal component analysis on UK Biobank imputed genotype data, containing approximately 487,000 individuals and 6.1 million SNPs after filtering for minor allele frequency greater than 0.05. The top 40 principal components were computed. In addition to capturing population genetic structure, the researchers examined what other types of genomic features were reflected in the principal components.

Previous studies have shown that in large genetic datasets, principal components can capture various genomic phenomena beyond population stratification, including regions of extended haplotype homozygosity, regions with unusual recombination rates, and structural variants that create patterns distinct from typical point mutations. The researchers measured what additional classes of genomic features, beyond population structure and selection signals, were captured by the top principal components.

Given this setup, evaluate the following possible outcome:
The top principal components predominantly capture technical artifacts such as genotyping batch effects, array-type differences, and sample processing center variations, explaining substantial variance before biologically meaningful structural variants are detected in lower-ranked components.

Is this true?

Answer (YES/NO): NO